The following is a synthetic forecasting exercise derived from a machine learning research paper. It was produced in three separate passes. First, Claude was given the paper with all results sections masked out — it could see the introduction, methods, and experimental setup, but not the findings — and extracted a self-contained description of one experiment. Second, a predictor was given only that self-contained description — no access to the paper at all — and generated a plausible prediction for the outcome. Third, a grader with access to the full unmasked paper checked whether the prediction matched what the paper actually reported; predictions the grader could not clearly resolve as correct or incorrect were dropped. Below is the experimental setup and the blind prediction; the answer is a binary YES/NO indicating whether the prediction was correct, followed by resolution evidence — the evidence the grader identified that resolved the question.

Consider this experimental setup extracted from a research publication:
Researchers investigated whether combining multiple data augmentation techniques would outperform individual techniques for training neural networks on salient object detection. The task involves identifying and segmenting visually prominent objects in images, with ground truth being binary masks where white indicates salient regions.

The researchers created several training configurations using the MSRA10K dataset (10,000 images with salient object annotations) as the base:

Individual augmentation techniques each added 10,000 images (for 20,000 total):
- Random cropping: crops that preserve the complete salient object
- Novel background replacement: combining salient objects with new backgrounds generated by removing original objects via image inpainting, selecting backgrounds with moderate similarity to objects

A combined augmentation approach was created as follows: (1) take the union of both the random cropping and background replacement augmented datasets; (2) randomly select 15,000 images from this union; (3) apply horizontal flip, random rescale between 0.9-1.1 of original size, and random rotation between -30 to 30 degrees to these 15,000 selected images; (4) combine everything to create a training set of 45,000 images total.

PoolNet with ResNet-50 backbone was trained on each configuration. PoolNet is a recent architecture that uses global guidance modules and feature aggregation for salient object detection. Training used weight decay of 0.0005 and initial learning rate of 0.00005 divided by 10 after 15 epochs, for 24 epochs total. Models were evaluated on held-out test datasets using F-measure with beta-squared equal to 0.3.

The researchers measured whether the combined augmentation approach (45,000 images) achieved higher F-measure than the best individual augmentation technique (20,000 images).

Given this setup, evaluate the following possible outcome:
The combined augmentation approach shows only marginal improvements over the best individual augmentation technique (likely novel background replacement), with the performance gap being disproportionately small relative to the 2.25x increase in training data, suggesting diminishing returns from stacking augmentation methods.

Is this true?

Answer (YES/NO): NO